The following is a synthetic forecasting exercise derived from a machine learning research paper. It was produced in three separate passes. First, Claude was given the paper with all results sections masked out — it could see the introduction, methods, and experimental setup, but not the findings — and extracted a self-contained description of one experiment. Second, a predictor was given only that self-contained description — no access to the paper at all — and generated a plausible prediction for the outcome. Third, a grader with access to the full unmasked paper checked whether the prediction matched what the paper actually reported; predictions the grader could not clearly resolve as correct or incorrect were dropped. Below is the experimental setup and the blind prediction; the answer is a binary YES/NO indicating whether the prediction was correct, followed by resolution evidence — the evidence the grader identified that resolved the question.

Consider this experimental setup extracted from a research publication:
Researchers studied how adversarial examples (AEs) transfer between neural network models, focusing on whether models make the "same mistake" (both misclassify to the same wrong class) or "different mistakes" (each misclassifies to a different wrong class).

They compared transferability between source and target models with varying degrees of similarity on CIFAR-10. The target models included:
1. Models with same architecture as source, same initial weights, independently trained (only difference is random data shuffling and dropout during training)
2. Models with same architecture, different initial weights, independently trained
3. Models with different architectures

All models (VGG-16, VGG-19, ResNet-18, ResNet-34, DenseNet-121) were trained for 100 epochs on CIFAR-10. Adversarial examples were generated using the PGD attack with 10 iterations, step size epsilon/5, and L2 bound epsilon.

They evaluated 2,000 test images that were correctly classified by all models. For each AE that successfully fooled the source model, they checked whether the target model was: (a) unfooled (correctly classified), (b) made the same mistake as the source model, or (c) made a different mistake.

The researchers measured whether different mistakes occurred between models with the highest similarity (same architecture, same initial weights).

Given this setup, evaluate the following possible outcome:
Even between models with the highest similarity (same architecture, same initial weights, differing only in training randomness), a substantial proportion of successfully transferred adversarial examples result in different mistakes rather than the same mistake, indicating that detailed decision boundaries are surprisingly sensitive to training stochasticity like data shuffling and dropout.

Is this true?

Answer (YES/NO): YES